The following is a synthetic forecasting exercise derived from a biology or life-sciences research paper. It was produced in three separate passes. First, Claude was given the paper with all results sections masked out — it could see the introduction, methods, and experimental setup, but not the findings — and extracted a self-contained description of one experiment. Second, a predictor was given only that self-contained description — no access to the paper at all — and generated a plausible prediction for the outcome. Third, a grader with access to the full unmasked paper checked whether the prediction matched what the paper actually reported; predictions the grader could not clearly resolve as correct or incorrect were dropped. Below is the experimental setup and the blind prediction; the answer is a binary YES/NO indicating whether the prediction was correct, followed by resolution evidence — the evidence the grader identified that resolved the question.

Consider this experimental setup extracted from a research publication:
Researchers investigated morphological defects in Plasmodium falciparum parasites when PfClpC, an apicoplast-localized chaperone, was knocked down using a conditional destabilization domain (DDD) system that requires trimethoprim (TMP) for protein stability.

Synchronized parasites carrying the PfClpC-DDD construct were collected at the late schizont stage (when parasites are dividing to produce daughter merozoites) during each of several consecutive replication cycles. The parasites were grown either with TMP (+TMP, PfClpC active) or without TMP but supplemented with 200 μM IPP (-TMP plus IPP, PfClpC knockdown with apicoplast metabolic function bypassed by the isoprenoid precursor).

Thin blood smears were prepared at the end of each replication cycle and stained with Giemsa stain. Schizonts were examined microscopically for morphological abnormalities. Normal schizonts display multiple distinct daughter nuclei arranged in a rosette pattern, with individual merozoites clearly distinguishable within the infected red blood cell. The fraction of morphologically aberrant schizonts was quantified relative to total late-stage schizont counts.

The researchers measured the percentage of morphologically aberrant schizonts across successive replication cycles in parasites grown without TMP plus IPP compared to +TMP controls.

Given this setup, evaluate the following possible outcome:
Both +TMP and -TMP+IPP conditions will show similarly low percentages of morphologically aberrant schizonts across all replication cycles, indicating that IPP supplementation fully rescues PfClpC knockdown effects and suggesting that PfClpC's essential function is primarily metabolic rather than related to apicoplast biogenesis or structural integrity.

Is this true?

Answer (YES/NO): NO